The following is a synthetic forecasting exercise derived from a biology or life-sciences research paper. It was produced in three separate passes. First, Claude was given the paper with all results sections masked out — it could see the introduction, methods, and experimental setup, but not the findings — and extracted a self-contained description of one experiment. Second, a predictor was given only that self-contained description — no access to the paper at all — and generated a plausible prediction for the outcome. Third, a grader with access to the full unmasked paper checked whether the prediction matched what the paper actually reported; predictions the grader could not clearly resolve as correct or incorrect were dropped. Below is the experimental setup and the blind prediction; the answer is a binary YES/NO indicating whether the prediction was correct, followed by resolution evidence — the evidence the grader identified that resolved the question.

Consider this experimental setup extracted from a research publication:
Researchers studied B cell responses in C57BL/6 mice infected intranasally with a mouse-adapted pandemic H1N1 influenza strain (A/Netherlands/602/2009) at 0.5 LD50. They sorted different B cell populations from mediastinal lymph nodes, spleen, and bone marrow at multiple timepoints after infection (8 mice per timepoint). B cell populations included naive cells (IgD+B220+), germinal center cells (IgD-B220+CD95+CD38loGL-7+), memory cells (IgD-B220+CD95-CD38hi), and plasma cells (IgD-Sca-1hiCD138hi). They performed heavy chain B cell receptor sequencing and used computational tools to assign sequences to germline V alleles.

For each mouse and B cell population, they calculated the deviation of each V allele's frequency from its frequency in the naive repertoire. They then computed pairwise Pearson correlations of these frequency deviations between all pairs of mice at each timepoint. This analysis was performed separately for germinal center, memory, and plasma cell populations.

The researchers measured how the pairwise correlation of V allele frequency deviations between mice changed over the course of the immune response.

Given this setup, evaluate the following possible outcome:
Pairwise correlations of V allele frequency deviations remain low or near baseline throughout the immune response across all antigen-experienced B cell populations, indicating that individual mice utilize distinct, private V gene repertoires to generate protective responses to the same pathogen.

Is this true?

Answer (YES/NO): NO